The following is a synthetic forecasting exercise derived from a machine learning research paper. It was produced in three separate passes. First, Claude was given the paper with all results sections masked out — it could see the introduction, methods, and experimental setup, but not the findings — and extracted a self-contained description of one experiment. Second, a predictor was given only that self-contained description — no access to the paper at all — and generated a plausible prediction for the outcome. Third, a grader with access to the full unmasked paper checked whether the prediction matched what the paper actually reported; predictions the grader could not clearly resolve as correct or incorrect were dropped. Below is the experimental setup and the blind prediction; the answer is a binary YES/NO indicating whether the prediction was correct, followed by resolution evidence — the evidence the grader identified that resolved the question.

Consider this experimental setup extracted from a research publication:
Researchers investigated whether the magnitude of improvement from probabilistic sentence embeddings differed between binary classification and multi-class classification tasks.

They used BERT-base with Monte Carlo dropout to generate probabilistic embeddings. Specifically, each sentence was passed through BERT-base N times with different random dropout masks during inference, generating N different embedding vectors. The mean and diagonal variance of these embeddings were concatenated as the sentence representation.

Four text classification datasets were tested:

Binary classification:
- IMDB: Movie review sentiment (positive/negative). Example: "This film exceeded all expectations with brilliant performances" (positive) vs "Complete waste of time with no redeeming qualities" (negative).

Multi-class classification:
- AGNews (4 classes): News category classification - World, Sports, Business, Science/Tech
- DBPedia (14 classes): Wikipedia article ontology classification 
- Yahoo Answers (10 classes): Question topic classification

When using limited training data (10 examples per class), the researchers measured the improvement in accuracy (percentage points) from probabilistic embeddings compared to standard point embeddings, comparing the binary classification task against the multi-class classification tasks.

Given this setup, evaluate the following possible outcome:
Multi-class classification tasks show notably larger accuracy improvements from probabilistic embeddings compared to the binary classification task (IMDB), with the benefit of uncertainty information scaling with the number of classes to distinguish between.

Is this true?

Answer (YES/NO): NO